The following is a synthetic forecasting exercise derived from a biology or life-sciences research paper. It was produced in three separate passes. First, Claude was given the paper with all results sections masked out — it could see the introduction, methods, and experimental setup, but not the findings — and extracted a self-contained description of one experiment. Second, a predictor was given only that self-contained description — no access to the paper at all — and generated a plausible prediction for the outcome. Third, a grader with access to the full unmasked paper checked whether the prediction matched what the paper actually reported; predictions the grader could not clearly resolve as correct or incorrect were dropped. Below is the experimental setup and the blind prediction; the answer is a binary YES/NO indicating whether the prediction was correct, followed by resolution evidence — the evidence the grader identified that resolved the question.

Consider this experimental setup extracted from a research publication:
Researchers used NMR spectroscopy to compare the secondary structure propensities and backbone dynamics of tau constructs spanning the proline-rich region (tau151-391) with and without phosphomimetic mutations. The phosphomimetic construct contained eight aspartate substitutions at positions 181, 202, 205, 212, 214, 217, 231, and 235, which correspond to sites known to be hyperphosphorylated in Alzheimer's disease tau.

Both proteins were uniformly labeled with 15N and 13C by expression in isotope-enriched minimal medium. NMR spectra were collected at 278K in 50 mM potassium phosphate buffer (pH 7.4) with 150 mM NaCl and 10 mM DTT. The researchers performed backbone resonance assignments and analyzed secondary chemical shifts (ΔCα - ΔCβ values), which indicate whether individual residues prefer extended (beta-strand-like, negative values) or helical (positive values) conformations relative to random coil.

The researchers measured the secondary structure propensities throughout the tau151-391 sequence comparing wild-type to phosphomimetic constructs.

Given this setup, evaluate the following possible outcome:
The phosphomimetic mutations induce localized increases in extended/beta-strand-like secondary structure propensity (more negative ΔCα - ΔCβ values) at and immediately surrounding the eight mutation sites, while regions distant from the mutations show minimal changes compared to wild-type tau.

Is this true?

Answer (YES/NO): NO